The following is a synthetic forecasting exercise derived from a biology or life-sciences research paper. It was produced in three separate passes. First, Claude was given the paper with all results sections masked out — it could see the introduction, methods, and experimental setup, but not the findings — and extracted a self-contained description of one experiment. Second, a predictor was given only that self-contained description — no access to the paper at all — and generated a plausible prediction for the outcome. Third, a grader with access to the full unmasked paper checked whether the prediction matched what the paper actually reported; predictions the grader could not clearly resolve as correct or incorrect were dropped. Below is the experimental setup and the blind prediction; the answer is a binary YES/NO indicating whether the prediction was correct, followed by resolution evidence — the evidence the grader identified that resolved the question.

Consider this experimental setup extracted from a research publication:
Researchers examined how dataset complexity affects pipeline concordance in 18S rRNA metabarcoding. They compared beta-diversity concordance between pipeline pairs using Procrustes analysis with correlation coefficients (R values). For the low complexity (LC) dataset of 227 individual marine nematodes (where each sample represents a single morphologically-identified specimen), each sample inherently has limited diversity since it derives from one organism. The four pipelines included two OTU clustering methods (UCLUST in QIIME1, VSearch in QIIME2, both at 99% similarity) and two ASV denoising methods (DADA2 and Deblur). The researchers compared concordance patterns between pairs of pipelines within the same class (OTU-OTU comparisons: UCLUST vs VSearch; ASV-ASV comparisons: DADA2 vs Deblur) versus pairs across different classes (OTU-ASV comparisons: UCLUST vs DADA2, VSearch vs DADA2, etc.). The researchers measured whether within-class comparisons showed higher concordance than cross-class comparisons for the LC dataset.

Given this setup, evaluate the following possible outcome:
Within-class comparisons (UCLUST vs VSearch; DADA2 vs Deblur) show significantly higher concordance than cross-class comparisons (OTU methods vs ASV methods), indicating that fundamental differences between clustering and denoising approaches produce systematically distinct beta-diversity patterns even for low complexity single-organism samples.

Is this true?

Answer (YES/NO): NO